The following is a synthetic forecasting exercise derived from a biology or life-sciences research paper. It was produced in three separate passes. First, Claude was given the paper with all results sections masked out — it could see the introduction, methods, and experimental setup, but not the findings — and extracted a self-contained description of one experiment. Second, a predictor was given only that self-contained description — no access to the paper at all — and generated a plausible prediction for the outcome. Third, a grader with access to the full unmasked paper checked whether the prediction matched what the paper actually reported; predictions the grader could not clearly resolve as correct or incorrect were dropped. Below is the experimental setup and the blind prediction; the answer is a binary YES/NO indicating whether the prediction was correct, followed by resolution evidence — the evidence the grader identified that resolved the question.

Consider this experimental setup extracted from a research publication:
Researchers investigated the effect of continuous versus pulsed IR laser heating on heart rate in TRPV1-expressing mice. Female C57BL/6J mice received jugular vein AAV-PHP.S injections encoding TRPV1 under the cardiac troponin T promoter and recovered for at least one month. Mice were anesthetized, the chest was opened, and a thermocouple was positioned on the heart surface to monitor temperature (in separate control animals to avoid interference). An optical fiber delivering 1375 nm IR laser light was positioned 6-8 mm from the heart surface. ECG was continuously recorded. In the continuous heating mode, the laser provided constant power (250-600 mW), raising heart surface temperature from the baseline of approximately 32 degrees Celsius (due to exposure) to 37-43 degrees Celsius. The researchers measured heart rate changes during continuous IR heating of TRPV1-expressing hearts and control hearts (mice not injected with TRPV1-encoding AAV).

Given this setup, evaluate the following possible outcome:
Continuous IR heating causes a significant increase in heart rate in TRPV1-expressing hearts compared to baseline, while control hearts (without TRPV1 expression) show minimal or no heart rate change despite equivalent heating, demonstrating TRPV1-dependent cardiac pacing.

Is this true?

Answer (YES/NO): NO